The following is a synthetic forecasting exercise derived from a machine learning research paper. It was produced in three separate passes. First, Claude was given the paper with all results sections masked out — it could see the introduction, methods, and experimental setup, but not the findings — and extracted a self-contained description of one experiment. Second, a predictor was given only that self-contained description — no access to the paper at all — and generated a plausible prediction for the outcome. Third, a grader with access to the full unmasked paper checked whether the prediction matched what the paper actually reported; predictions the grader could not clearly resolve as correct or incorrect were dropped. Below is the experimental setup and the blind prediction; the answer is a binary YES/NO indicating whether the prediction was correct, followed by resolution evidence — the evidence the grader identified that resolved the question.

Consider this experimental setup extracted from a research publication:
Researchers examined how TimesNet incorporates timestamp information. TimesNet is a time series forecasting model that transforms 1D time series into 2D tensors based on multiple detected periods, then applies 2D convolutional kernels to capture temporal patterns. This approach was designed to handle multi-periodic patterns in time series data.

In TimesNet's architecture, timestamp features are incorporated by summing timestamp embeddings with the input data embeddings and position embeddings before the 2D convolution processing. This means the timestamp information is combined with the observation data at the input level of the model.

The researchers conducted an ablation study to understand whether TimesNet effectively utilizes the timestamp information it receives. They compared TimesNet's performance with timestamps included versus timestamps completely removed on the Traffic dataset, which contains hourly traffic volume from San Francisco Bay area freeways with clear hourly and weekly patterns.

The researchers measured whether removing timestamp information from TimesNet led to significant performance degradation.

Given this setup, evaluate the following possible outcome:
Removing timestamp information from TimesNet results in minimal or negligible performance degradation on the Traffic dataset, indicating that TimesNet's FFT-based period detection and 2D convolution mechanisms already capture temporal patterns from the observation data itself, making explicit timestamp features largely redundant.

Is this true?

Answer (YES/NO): YES